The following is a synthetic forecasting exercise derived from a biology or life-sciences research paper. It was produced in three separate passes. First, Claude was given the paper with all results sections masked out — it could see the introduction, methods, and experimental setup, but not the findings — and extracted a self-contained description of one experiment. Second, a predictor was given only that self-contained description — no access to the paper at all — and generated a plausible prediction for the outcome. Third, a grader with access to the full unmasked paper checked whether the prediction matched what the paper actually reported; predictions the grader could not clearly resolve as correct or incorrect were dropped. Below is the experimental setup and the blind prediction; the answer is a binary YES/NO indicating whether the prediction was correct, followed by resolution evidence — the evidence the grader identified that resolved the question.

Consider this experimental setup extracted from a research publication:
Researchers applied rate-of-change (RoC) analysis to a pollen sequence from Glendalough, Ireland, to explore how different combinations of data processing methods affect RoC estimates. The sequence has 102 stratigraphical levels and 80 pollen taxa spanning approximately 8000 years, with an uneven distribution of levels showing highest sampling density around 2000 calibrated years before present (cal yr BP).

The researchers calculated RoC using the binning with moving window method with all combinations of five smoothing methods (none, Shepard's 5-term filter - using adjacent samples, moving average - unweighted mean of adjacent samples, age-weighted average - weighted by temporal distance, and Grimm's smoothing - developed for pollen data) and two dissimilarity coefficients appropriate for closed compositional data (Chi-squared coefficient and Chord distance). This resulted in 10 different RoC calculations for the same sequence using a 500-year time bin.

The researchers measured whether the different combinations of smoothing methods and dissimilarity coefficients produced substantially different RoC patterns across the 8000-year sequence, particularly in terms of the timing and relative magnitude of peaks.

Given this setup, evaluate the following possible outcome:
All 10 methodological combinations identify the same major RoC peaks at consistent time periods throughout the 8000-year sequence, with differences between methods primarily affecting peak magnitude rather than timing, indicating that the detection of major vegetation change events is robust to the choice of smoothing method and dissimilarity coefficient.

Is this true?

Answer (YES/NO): YES